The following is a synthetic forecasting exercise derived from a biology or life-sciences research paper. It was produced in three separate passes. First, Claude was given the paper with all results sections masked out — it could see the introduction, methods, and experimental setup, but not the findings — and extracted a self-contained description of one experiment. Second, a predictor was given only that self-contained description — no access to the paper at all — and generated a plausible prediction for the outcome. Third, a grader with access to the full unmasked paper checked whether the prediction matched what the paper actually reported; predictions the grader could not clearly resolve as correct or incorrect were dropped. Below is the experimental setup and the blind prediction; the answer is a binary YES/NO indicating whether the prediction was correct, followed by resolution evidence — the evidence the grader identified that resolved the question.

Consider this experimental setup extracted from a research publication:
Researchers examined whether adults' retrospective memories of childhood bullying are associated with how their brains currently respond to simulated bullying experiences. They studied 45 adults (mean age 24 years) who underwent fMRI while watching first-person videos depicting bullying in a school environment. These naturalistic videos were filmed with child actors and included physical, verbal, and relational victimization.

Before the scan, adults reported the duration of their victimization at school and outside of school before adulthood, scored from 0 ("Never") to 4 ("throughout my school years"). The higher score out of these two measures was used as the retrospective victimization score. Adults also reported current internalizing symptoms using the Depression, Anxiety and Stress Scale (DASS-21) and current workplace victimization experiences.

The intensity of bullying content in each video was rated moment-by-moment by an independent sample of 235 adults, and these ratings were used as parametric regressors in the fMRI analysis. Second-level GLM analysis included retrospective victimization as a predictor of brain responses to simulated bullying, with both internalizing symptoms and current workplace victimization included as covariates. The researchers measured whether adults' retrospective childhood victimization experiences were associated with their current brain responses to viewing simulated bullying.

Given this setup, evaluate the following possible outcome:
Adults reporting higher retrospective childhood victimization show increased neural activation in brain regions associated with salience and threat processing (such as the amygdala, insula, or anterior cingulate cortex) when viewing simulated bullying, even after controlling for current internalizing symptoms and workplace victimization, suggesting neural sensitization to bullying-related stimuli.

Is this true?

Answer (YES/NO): NO